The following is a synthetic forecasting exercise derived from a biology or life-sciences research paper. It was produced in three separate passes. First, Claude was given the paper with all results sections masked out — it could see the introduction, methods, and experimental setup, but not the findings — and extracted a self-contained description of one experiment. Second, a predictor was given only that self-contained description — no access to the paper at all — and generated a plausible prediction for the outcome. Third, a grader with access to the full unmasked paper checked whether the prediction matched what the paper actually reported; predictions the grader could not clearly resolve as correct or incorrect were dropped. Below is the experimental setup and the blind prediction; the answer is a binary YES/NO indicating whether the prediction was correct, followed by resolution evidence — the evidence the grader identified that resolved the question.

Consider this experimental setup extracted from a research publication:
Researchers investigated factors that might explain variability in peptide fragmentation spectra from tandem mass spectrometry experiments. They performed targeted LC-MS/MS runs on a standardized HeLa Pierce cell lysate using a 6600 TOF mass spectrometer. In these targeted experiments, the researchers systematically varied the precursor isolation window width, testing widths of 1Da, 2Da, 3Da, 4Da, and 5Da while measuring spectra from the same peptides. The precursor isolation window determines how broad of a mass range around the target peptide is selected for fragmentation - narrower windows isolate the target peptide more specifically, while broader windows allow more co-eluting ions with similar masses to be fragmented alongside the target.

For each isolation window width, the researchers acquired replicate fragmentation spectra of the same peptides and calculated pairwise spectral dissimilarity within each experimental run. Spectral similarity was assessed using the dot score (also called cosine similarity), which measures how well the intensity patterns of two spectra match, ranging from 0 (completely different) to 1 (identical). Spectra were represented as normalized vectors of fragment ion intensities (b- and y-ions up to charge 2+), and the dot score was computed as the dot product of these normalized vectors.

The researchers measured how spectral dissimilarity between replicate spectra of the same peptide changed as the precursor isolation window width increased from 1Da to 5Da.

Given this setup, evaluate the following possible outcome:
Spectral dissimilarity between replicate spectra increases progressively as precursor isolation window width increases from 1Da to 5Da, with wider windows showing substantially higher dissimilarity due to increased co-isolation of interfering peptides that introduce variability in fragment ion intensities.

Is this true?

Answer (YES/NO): YES